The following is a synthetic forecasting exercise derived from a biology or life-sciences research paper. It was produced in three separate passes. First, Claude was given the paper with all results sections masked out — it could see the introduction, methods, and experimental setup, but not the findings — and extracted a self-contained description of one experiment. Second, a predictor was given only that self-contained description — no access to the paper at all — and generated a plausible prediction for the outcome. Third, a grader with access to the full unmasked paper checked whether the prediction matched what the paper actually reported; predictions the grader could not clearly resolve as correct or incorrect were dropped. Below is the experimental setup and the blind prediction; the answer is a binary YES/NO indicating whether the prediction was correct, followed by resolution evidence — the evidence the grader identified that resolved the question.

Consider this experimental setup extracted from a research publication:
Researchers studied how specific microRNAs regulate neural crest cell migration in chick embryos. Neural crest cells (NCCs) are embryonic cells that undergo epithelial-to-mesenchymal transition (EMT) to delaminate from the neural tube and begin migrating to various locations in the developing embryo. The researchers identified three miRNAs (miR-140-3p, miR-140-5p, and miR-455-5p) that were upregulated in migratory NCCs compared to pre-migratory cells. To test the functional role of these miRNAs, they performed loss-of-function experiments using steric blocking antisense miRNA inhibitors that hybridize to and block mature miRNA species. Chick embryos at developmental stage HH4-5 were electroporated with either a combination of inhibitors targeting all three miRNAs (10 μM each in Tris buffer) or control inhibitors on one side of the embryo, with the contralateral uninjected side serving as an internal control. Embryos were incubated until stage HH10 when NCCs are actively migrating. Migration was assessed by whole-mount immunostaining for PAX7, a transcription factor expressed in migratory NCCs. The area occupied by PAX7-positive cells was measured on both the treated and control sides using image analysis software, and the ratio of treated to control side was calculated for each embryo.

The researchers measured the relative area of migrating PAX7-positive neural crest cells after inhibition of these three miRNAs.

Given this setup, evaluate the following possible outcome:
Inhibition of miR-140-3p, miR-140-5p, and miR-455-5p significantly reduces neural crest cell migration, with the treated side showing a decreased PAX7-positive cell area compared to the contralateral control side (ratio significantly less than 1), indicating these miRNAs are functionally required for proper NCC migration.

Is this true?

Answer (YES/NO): YES